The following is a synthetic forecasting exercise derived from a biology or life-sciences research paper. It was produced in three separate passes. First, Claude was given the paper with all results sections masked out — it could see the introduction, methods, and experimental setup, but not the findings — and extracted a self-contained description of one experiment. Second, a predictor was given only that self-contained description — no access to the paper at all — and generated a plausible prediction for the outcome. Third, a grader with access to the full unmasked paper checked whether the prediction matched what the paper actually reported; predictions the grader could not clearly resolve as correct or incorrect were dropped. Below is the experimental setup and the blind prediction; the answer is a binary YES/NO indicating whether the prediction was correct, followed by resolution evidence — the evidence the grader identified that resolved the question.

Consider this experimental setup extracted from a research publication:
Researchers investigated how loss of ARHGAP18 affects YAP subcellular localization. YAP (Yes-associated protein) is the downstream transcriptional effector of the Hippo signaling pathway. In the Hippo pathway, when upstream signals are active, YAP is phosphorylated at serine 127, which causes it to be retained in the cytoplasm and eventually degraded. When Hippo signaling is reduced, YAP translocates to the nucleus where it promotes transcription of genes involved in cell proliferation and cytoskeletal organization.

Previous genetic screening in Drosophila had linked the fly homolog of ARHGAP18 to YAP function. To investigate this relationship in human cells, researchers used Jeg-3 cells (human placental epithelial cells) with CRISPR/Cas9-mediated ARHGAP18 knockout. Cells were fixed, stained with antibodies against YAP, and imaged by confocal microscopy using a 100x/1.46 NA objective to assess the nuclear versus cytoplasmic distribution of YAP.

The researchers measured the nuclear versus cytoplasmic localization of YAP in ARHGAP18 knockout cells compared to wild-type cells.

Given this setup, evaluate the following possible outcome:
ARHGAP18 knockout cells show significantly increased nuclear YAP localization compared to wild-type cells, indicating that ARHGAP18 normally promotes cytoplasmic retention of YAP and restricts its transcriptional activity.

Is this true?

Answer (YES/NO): YES